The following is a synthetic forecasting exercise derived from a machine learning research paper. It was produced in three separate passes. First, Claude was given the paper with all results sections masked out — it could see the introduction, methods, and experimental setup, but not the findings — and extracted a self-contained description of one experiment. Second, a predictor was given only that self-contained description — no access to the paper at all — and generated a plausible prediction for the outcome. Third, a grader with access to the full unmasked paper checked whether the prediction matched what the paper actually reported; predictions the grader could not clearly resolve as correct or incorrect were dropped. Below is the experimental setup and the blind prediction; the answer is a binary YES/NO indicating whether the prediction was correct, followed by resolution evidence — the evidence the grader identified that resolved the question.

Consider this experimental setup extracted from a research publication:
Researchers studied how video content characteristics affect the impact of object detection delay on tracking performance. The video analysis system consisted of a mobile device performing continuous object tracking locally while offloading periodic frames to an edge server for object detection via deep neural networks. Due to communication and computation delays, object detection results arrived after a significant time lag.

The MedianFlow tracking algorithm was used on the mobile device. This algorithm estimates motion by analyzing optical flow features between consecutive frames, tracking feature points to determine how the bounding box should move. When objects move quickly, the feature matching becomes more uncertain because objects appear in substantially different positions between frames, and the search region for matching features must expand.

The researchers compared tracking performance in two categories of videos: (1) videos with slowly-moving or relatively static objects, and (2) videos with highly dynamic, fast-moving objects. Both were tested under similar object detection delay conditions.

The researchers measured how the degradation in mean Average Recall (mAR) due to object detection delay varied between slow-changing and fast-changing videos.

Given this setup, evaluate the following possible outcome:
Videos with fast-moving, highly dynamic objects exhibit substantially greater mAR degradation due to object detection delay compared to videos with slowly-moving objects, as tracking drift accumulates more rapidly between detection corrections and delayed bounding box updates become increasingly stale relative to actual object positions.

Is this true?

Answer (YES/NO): YES